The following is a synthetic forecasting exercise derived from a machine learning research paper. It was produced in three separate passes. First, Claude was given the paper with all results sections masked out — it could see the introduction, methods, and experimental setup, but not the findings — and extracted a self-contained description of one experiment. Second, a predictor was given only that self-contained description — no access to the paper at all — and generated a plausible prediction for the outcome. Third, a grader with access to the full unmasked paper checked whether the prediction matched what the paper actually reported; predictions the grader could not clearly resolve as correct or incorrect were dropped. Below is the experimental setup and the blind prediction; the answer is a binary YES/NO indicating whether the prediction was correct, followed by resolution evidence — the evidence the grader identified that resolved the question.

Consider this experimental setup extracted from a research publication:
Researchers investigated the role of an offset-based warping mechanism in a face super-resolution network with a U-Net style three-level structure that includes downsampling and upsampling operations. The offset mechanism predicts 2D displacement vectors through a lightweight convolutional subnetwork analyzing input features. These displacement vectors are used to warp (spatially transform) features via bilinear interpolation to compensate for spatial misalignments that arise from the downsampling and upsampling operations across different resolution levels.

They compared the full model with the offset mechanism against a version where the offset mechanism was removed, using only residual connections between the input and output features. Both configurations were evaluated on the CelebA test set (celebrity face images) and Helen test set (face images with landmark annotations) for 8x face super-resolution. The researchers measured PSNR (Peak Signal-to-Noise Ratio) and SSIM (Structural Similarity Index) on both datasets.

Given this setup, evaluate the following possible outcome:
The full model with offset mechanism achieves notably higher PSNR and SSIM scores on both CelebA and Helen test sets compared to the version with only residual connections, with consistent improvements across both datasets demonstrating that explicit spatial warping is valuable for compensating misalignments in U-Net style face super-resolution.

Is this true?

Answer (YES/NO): NO